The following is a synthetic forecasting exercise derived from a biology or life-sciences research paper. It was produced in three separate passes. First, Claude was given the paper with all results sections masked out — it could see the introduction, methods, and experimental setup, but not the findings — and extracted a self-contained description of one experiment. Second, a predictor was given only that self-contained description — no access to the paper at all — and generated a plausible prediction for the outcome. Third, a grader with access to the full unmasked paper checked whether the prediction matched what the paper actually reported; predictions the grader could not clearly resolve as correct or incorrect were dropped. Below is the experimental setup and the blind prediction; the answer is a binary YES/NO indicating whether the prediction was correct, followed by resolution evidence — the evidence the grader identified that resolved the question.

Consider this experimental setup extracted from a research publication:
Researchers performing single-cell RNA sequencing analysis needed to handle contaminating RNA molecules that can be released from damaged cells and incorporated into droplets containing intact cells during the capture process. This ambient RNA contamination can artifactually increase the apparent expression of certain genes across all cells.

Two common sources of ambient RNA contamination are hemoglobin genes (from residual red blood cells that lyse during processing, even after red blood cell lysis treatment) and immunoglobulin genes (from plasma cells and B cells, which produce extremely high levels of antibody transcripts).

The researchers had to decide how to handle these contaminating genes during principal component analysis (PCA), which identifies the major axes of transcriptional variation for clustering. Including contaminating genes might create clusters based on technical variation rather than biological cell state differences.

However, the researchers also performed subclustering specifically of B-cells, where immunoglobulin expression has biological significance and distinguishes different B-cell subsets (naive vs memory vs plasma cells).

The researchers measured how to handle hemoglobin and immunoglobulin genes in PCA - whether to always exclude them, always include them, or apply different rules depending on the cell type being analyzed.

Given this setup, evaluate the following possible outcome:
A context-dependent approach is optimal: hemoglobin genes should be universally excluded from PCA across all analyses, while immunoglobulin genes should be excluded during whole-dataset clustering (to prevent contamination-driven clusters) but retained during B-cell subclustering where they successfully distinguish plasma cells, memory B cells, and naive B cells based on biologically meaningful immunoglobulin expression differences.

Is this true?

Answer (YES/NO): YES